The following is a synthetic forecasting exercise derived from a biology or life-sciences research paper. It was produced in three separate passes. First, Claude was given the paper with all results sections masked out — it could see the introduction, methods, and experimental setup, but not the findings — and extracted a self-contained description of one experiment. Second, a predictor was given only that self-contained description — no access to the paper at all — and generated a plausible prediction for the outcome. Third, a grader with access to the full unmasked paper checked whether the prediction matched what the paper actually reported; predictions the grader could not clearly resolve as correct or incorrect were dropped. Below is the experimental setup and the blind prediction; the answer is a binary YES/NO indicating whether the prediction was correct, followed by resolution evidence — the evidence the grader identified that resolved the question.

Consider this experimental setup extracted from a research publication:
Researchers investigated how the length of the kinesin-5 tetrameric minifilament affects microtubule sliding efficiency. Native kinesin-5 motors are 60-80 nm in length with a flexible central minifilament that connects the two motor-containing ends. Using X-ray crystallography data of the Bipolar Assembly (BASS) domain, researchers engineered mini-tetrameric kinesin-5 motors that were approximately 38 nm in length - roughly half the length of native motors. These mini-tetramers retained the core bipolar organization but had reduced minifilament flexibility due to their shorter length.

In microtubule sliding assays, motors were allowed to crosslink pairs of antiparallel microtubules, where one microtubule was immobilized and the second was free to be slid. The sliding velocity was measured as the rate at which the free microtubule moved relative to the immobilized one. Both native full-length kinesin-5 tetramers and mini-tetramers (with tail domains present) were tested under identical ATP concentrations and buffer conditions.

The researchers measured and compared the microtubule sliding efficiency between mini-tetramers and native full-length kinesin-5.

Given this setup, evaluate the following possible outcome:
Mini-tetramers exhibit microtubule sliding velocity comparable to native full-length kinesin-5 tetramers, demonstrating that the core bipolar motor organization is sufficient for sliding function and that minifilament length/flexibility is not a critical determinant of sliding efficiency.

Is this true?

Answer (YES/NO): NO